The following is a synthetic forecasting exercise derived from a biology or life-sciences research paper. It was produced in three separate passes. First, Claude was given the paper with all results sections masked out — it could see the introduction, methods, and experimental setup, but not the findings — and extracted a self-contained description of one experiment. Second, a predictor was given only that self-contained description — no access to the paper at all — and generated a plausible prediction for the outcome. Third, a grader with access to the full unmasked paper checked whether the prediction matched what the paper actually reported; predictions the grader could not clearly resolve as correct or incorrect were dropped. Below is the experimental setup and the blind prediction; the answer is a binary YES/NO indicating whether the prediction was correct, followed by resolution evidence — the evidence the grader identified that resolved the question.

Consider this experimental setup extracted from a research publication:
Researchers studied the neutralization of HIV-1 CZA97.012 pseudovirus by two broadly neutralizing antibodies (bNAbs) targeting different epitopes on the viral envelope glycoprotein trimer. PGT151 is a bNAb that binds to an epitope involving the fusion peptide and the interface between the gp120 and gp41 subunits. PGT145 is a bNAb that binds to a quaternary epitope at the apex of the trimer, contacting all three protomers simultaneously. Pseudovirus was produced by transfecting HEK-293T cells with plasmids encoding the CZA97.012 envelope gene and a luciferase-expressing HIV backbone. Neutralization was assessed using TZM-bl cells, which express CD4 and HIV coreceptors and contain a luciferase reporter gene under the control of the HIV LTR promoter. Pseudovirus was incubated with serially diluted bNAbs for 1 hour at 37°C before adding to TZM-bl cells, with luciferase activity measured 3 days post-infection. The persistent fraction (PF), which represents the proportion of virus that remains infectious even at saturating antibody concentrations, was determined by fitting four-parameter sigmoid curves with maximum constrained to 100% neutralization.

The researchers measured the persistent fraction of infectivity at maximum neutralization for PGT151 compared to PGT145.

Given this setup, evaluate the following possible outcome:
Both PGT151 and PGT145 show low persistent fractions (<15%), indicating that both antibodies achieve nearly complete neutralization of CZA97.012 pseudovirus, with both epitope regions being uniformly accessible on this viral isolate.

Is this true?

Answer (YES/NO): NO